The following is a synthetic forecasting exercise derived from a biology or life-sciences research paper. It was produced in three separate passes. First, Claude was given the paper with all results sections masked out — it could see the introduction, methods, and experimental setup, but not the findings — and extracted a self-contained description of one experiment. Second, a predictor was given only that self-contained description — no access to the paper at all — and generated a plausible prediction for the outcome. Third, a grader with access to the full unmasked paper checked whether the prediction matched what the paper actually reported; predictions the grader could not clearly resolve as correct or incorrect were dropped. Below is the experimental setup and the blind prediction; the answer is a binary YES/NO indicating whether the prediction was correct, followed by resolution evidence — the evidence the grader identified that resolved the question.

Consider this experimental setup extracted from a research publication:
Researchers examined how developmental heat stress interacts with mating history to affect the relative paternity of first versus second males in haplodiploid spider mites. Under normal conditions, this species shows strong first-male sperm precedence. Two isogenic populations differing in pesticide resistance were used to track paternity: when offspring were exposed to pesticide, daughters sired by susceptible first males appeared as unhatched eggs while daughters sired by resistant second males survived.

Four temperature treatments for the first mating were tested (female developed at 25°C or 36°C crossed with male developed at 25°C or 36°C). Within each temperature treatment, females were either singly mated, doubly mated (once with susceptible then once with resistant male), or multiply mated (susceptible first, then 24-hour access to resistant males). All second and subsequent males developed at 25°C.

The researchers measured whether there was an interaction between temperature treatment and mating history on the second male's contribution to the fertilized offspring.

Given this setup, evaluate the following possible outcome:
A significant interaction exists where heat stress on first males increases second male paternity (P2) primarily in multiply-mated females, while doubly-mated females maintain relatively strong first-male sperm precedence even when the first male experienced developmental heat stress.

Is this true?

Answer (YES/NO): NO